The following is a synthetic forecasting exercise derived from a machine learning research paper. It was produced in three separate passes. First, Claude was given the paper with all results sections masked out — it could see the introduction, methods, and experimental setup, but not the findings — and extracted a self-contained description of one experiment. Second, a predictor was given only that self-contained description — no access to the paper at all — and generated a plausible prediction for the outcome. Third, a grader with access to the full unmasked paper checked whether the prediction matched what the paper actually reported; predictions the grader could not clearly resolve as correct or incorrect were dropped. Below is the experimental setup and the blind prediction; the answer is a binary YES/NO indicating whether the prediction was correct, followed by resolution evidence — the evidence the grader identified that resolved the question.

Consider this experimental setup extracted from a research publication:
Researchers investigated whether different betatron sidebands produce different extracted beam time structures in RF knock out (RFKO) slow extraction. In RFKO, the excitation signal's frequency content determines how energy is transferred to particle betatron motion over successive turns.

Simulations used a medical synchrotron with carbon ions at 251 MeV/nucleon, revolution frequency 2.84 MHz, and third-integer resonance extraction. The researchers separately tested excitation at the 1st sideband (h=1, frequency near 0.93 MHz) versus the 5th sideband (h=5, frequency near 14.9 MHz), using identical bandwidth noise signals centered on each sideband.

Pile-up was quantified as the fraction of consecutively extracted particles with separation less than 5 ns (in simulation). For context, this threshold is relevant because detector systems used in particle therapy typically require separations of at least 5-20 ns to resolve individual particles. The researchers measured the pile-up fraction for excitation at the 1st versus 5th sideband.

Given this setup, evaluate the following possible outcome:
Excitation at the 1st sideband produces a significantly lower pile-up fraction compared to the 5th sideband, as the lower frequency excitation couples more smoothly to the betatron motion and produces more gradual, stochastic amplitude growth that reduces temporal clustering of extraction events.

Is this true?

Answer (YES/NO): NO